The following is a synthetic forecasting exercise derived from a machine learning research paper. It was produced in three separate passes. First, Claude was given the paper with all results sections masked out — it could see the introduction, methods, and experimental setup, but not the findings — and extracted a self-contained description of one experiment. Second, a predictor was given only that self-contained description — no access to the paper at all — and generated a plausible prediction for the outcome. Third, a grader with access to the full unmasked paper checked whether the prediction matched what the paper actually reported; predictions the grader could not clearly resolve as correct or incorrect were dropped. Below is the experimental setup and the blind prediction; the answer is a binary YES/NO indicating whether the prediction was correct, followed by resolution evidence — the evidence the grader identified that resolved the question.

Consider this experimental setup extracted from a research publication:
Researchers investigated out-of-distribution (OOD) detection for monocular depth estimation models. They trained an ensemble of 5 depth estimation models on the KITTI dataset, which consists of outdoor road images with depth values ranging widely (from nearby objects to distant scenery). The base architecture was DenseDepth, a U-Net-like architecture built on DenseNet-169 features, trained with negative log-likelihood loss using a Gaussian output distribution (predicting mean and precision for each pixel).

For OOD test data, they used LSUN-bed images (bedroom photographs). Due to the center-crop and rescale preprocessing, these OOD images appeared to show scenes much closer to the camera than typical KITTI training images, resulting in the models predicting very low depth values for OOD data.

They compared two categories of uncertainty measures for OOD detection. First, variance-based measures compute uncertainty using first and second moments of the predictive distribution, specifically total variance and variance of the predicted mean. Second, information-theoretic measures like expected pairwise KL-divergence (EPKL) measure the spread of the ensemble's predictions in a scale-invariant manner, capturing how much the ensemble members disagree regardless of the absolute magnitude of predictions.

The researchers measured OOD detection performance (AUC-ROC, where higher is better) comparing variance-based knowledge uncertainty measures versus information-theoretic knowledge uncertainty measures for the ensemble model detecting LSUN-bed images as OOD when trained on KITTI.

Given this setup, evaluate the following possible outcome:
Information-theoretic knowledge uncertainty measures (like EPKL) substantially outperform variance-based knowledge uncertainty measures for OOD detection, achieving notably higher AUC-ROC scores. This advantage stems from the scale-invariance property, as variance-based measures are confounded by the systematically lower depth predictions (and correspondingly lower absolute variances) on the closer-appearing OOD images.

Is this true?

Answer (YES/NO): YES